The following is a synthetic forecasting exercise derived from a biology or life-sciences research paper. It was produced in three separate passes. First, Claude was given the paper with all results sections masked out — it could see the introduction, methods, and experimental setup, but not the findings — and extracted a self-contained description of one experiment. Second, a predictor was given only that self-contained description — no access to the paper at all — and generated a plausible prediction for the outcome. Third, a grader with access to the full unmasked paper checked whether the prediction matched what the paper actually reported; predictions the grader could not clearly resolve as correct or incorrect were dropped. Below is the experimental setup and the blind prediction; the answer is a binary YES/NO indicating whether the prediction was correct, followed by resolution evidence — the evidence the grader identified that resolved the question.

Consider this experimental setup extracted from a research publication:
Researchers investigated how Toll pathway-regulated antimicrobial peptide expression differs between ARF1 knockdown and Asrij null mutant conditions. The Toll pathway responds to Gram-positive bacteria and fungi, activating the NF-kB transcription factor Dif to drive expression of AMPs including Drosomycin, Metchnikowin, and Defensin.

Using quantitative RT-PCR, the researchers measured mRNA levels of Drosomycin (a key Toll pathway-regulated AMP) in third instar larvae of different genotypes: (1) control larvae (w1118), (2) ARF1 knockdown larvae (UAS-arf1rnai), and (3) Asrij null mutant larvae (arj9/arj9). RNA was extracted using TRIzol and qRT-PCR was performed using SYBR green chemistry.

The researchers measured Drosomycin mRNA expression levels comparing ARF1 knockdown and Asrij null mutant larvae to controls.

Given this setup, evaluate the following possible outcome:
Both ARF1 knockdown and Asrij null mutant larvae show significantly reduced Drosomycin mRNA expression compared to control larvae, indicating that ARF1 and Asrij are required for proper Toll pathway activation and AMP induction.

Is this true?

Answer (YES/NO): NO